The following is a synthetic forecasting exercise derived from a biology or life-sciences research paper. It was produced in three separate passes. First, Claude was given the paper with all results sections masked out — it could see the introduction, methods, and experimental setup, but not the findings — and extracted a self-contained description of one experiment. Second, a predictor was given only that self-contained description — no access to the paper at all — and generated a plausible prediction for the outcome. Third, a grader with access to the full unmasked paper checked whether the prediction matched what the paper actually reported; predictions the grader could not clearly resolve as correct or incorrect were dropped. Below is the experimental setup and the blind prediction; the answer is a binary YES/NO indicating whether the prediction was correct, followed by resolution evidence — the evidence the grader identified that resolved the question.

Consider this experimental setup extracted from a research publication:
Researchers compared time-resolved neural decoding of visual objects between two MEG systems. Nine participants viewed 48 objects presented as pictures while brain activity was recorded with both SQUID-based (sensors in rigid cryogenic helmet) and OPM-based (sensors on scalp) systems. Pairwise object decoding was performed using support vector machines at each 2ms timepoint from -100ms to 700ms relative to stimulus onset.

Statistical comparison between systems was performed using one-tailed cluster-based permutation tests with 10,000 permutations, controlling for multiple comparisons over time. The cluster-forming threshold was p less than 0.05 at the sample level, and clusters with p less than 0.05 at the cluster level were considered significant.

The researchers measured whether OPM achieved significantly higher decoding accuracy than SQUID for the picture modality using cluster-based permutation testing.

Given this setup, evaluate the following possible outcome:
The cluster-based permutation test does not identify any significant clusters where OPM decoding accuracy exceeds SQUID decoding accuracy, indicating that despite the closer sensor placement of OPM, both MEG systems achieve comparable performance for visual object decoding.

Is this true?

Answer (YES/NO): NO